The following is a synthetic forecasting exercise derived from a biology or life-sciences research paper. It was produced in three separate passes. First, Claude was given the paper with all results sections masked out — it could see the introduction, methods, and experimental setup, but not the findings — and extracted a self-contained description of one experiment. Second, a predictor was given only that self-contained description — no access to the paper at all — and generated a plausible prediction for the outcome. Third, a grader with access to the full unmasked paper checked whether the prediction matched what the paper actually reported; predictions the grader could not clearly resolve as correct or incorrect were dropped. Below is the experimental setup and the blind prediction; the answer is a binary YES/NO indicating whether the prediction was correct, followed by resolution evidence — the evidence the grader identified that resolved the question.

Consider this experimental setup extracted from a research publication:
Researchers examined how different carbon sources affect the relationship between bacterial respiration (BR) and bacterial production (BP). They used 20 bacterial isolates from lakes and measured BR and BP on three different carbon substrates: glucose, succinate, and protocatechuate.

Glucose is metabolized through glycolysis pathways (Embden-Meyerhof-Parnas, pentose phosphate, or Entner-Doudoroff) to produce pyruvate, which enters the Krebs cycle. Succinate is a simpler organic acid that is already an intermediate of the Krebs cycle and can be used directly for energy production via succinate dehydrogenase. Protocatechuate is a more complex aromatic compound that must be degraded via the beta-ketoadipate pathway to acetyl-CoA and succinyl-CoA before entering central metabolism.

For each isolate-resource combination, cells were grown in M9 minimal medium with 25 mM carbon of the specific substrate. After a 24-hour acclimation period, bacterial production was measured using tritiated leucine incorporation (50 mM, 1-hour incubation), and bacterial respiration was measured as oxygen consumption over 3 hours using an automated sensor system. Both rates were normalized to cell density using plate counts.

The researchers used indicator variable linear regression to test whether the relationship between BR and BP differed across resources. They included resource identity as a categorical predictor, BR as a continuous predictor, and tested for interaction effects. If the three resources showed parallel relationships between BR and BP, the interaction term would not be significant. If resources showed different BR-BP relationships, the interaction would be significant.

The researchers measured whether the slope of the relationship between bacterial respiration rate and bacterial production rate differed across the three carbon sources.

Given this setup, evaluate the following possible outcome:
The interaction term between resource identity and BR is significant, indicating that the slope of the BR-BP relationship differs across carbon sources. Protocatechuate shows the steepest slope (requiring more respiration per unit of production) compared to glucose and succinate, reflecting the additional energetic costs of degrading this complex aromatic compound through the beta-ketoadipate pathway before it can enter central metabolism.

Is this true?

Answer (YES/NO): NO